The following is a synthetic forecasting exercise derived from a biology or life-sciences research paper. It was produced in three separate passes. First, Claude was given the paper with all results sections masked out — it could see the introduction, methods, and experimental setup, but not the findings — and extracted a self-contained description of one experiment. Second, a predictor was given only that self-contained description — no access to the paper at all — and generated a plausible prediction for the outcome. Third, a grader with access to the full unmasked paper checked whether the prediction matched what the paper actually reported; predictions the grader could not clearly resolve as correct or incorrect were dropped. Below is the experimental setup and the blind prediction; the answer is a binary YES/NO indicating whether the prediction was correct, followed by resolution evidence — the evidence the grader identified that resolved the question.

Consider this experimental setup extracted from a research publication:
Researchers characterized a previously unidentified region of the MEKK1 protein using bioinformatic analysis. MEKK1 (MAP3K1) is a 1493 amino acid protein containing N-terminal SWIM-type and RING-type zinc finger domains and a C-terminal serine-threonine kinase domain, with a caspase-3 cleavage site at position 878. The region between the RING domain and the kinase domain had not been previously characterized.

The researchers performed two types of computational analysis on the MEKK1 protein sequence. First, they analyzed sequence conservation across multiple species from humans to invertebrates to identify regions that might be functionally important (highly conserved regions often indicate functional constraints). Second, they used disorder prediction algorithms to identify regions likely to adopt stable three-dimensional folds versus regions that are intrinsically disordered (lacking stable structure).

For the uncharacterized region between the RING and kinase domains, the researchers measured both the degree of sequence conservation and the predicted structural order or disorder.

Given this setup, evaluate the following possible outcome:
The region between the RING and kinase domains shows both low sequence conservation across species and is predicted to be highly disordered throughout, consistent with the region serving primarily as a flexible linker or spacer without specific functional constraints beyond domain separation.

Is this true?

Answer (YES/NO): NO